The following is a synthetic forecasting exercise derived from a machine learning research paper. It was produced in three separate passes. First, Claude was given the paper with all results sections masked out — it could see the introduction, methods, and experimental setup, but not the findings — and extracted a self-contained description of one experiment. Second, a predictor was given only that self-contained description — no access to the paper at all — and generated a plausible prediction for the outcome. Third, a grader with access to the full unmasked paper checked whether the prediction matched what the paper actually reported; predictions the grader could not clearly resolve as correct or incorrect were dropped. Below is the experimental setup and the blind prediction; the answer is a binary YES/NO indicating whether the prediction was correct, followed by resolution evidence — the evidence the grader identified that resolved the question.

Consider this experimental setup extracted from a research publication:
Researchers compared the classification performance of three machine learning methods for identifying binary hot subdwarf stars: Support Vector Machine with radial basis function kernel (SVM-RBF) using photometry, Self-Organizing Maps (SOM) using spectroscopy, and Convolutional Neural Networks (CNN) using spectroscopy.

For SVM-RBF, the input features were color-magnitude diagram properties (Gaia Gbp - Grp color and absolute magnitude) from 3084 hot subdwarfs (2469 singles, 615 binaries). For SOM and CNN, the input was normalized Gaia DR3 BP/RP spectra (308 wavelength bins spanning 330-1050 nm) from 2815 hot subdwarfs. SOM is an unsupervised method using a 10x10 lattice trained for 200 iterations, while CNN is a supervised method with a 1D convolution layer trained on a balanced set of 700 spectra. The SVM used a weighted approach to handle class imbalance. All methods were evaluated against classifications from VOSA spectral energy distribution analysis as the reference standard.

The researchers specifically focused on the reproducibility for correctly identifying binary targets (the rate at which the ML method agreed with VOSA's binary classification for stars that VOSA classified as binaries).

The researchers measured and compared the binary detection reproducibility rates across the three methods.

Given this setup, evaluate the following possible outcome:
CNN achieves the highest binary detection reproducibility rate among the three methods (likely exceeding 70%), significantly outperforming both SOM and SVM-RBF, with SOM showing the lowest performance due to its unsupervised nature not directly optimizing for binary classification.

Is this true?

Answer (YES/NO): YES